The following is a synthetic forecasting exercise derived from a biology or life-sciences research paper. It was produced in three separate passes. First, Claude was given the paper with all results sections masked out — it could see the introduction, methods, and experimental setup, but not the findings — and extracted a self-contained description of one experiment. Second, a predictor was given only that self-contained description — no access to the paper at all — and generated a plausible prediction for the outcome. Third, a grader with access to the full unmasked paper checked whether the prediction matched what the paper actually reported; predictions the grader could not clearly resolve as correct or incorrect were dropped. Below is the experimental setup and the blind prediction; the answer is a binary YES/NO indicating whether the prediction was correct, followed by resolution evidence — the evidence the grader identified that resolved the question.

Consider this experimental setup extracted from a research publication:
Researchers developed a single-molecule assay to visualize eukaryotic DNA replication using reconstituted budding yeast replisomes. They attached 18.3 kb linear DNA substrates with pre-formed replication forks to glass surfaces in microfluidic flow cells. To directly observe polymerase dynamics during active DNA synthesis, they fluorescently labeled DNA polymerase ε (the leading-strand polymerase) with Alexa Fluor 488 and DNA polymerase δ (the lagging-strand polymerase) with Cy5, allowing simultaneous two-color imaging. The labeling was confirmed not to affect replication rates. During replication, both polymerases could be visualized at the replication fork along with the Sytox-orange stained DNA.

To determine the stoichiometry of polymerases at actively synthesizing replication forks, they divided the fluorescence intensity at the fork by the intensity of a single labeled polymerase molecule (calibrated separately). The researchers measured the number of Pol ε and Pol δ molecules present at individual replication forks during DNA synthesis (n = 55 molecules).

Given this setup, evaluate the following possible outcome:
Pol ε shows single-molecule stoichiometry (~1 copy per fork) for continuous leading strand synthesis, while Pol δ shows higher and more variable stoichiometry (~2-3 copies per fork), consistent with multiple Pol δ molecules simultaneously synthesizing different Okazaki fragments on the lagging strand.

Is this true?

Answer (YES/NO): NO